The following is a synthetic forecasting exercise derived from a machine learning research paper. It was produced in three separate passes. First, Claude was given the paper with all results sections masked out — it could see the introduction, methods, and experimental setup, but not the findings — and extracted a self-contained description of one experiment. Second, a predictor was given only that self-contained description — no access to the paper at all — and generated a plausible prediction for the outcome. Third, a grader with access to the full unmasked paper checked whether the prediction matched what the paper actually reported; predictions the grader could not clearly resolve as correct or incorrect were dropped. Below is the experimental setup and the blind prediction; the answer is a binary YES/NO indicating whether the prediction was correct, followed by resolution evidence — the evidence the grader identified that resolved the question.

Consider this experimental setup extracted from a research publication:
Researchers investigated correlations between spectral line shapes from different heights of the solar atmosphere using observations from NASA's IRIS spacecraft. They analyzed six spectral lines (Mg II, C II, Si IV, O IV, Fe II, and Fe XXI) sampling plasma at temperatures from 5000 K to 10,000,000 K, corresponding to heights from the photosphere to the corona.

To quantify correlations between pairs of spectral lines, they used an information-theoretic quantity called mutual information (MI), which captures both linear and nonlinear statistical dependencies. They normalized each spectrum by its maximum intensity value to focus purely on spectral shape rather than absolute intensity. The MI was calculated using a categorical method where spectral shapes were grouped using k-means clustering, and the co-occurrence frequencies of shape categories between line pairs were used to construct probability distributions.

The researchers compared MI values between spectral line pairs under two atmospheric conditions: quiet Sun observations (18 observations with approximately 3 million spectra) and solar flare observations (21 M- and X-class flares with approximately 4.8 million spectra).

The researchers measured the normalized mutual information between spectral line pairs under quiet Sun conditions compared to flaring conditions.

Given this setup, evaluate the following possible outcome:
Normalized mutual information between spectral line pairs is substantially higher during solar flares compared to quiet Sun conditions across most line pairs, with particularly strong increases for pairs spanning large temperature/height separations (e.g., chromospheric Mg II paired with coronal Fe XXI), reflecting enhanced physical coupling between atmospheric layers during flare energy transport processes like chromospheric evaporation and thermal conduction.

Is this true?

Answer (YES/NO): NO